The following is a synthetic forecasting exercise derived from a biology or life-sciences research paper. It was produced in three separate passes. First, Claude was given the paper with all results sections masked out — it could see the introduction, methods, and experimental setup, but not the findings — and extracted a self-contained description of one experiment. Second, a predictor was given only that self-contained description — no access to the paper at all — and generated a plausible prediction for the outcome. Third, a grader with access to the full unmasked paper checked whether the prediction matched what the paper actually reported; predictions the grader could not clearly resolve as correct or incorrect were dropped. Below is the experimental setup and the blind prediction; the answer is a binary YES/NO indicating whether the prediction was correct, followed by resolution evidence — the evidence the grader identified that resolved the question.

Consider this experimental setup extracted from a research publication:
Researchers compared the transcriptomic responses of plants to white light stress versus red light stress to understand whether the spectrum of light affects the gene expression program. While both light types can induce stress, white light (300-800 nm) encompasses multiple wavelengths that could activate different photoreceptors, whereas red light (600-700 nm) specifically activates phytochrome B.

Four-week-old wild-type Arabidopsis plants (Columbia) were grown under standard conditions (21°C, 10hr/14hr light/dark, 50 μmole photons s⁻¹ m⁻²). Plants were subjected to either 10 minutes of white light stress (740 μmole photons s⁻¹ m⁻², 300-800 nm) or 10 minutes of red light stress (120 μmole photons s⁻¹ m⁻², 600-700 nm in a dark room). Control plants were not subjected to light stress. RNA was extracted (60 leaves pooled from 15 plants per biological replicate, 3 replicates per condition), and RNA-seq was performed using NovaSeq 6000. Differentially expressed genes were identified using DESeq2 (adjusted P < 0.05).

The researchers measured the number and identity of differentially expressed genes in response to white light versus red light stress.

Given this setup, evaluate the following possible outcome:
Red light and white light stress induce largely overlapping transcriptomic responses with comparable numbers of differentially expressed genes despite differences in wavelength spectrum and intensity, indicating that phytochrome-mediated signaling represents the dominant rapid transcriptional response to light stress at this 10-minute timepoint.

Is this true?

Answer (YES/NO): NO